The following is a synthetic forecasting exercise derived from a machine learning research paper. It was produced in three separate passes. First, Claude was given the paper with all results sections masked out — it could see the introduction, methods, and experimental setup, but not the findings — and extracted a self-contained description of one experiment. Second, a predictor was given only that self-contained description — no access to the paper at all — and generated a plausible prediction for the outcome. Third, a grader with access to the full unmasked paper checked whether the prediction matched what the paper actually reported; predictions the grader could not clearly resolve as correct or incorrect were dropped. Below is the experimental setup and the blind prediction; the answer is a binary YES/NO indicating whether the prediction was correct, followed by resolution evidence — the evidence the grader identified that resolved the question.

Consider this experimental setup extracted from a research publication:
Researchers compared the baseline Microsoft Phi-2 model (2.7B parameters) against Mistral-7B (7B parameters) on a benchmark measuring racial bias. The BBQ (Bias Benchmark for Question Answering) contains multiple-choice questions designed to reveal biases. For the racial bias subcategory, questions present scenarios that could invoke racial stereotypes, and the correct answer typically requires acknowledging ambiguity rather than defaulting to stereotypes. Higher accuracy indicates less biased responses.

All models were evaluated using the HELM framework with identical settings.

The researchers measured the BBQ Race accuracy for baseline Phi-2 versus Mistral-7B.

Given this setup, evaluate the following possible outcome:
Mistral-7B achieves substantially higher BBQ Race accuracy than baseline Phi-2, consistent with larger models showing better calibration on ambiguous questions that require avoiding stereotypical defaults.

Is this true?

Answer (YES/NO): NO